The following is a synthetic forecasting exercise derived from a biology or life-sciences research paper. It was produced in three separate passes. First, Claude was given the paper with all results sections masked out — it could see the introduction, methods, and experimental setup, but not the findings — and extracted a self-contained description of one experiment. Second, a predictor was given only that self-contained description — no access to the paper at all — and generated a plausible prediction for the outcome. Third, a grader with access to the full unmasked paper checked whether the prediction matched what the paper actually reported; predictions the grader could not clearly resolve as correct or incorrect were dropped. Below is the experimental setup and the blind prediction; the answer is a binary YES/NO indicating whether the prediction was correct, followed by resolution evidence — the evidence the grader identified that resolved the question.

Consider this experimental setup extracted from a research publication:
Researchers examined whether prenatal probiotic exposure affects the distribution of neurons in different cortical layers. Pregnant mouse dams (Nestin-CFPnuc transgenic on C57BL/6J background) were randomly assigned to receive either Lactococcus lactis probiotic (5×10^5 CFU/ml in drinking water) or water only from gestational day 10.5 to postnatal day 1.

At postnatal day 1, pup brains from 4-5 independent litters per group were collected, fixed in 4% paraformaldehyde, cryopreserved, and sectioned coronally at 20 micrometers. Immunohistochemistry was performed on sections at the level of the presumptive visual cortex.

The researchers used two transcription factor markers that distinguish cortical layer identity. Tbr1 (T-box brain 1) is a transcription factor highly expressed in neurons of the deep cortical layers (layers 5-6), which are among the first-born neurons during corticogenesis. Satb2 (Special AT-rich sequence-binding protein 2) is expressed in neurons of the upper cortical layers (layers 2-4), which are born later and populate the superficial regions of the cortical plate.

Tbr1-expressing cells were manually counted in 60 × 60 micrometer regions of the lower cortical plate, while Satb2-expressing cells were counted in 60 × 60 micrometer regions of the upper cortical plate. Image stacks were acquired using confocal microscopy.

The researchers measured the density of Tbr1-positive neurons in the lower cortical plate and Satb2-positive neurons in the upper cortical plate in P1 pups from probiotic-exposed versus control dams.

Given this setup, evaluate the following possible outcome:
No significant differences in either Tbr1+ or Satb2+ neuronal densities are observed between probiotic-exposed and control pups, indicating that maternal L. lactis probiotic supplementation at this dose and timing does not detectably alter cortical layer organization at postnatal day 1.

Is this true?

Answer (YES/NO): NO